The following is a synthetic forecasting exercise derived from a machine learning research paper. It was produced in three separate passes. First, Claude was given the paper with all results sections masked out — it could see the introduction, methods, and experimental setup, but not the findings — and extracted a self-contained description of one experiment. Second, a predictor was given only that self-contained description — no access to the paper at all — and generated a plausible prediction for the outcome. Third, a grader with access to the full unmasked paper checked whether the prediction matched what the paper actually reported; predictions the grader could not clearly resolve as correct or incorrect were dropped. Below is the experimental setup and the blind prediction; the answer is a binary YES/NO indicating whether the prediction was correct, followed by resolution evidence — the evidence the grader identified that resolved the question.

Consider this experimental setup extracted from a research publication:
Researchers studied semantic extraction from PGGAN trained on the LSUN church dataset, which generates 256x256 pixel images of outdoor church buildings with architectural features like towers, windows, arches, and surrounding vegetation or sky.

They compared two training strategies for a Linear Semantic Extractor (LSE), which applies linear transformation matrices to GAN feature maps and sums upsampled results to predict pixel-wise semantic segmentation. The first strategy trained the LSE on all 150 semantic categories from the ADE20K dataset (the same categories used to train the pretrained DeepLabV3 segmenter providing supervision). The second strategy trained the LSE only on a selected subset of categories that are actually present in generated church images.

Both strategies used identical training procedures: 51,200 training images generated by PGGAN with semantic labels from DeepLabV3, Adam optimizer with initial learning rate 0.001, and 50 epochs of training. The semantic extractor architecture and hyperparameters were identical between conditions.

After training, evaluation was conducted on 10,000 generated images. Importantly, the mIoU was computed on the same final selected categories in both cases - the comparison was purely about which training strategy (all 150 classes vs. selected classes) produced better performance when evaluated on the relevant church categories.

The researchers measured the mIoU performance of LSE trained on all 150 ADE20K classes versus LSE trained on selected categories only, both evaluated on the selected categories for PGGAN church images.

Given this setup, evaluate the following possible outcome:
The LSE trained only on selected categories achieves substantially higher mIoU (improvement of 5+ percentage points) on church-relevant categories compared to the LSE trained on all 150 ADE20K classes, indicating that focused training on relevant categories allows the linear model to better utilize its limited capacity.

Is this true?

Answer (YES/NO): NO